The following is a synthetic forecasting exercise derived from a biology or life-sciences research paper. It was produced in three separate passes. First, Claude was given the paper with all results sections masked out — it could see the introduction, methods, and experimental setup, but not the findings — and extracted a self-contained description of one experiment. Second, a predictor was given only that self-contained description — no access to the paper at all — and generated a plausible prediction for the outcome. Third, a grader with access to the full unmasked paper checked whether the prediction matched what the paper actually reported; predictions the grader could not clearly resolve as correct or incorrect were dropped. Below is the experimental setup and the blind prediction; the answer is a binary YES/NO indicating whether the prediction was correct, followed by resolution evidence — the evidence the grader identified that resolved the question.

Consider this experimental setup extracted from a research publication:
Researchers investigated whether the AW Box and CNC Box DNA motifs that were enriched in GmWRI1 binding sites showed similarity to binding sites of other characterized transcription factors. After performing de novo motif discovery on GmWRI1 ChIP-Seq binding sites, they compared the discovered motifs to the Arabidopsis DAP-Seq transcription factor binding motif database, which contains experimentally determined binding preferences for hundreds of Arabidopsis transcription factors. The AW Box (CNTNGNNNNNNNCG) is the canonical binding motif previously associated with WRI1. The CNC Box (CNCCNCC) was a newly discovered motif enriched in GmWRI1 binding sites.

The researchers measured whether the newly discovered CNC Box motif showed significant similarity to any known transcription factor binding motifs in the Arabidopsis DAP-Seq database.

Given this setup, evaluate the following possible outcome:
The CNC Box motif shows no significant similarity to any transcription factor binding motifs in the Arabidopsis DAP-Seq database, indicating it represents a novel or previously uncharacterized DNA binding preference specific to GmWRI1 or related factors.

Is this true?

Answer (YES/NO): NO